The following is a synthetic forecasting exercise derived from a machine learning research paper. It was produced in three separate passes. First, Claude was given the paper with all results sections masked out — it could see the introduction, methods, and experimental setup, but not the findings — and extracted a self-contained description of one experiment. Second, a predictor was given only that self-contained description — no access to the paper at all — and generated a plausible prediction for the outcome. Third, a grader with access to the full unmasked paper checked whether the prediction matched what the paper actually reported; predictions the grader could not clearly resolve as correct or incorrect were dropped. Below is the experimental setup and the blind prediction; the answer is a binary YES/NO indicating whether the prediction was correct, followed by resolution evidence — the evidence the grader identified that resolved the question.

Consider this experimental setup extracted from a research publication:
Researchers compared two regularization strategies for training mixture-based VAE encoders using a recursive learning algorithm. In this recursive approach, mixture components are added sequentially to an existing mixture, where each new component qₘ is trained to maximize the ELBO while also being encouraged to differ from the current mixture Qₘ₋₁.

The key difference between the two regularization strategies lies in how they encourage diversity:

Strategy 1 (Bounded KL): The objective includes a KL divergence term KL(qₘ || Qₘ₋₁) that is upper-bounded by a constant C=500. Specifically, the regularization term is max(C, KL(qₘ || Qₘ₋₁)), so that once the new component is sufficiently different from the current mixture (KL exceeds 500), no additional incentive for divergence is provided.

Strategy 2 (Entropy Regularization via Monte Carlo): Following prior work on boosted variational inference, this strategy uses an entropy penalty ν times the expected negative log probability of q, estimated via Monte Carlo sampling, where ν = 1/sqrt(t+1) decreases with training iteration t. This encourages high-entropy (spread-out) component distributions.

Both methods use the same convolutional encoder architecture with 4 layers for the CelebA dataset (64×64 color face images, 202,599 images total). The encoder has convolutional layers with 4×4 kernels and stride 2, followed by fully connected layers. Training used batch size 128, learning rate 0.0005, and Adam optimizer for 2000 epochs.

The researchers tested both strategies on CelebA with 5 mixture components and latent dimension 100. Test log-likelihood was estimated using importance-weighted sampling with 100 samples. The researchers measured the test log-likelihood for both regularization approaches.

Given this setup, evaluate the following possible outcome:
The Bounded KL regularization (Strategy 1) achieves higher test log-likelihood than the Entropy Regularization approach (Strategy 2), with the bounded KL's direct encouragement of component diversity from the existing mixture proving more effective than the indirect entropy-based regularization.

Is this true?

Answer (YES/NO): YES